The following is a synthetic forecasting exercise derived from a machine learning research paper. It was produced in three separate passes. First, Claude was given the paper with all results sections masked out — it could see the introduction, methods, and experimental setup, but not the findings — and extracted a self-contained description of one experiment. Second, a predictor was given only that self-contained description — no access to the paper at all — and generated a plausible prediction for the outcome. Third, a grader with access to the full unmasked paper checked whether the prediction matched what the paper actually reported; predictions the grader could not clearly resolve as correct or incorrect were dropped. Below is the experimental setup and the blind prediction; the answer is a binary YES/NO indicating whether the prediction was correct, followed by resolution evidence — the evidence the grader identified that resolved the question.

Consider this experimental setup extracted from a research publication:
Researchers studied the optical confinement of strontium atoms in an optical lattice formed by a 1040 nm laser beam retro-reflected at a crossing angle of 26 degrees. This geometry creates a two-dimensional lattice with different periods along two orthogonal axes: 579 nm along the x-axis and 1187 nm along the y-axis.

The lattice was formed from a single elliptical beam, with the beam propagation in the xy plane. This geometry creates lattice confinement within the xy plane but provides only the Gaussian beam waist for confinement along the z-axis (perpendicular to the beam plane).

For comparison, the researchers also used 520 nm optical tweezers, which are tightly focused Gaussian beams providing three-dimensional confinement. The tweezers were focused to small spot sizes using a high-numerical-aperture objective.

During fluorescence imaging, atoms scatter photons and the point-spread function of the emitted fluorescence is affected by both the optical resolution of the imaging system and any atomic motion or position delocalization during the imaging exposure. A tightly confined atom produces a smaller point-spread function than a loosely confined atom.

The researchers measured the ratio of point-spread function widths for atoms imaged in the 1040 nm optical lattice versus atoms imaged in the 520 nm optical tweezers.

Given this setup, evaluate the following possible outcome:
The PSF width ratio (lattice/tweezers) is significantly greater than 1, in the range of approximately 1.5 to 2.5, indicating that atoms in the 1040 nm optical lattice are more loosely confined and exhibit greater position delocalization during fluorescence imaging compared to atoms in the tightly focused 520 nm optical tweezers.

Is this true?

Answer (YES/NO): YES